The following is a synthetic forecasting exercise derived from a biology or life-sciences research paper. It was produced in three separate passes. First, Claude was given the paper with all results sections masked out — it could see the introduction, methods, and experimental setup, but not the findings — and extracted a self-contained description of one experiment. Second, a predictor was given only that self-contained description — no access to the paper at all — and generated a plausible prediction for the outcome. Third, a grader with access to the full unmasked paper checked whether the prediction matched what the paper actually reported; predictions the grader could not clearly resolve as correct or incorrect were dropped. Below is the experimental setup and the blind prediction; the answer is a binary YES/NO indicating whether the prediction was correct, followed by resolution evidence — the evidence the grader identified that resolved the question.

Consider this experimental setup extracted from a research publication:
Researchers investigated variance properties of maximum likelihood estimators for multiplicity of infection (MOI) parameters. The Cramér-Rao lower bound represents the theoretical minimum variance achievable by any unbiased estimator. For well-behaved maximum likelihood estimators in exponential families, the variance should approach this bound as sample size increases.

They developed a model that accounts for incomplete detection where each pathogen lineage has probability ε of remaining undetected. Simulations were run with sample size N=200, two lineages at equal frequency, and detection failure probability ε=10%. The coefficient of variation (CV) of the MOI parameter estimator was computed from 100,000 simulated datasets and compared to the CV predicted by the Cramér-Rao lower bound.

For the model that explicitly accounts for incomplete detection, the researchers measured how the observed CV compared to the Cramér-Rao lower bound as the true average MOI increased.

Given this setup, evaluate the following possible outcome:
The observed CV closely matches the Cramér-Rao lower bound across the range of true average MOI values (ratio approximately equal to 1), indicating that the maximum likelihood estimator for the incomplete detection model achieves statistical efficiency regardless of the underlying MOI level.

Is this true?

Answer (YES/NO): NO